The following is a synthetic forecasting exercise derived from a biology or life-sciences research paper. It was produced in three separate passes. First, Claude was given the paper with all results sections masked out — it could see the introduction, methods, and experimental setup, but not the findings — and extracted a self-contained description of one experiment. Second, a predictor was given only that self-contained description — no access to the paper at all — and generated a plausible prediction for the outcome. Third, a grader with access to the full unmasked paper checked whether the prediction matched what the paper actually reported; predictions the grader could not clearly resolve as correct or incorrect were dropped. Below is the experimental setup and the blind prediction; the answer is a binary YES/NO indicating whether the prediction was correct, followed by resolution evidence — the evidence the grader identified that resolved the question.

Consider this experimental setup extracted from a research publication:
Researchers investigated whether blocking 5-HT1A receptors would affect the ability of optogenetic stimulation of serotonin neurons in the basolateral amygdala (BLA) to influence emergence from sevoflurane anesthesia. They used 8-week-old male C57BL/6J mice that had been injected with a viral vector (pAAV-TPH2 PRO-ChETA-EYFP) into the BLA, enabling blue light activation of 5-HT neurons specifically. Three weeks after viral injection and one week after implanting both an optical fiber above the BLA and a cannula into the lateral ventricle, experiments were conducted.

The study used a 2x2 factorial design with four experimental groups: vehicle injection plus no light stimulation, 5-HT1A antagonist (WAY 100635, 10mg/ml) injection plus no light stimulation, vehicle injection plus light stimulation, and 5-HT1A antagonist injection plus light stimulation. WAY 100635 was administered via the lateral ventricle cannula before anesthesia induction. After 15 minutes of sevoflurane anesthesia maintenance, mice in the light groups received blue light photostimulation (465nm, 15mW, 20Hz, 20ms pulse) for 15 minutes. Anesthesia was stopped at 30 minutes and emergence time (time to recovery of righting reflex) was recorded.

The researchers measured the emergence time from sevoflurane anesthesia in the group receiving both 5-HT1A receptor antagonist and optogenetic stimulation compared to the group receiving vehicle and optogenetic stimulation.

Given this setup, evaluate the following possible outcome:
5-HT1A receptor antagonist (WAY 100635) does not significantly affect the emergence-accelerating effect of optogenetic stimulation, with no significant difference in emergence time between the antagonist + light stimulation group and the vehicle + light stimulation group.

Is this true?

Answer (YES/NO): NO